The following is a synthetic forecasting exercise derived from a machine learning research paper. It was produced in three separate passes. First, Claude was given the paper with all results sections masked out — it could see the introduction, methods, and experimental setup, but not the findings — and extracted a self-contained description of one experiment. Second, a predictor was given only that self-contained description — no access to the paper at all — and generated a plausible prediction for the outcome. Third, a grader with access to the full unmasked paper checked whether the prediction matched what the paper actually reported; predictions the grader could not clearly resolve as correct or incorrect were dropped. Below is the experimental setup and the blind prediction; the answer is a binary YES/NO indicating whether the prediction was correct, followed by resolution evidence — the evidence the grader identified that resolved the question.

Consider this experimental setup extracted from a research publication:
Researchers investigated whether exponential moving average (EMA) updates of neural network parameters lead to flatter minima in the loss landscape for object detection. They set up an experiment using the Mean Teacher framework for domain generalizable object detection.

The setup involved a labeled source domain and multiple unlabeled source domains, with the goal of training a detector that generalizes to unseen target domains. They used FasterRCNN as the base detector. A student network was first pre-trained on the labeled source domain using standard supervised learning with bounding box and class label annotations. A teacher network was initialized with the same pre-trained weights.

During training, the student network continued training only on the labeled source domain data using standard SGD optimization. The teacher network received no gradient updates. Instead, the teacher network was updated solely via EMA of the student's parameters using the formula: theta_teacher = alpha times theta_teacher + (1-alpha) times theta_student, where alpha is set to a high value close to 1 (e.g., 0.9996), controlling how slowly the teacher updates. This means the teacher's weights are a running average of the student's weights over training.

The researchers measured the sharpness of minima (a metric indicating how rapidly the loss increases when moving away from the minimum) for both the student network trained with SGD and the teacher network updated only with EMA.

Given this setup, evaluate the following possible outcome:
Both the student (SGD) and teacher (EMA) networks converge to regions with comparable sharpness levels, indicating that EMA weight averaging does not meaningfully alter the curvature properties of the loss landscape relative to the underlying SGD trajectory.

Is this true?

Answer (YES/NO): NO